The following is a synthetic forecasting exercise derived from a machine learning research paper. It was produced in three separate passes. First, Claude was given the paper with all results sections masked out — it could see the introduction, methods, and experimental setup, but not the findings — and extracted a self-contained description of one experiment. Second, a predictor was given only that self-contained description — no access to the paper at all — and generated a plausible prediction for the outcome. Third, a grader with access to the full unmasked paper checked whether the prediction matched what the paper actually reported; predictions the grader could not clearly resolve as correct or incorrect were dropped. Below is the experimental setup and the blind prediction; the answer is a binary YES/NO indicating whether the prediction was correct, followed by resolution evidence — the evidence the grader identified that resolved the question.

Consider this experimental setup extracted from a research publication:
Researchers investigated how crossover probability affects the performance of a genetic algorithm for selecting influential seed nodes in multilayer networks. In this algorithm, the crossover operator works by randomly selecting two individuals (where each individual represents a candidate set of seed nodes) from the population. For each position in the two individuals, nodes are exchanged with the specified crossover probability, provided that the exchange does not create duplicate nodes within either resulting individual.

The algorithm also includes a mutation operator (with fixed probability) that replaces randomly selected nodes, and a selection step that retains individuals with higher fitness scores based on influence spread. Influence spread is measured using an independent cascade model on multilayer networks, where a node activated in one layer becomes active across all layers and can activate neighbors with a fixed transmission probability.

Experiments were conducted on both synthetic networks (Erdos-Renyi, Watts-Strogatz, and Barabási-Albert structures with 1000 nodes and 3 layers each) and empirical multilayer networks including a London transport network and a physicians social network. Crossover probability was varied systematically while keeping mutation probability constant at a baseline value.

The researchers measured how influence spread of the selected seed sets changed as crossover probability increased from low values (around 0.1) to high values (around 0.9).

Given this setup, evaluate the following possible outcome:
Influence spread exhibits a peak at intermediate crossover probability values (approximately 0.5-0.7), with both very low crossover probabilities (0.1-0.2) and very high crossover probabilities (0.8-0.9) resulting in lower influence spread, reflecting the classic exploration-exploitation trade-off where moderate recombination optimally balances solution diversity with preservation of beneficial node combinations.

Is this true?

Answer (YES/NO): NO